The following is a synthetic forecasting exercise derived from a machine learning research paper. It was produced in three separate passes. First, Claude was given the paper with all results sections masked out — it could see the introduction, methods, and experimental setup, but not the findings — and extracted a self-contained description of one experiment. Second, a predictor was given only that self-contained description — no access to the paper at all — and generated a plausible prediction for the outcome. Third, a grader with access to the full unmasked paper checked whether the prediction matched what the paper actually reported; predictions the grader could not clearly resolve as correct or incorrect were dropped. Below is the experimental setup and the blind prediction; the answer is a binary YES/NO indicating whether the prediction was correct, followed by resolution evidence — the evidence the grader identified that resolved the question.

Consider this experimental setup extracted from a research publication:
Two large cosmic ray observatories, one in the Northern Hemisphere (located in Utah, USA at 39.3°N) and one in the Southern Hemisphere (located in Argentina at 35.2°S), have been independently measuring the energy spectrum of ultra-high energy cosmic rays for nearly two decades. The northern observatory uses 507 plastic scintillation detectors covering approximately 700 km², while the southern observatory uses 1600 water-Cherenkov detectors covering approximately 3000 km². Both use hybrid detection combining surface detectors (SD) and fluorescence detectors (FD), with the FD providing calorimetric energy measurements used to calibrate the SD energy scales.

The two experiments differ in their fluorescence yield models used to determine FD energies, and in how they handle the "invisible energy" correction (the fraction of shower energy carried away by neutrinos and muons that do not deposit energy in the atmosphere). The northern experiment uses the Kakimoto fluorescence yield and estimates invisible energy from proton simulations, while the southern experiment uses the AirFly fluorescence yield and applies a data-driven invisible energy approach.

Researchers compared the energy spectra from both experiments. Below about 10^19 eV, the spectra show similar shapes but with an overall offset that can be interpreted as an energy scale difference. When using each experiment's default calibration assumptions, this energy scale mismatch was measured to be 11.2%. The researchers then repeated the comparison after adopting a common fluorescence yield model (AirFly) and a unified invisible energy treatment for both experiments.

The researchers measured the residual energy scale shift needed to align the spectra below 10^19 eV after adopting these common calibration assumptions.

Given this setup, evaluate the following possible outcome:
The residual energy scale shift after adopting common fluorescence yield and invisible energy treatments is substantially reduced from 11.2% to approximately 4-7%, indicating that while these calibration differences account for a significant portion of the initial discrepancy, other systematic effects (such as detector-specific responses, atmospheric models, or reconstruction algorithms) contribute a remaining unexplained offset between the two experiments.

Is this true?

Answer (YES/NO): NO